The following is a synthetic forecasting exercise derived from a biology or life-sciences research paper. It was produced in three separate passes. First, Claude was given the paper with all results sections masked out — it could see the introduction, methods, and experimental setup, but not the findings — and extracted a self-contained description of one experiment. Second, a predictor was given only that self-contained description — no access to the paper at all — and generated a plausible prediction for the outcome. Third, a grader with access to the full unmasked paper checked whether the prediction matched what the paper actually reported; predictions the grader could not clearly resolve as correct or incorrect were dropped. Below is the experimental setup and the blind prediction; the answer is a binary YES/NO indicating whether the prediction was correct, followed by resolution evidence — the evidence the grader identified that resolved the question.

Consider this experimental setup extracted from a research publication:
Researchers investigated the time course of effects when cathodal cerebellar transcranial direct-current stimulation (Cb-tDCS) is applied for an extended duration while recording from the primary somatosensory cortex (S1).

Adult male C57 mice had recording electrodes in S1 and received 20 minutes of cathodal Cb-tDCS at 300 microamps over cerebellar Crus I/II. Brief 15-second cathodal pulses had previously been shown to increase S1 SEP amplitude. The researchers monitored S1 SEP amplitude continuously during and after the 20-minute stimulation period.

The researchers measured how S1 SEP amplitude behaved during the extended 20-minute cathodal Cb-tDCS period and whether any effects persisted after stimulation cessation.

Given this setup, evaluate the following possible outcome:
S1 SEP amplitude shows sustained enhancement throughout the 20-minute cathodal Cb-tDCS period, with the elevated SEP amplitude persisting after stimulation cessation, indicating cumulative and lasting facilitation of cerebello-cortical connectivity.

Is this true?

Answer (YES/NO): NO